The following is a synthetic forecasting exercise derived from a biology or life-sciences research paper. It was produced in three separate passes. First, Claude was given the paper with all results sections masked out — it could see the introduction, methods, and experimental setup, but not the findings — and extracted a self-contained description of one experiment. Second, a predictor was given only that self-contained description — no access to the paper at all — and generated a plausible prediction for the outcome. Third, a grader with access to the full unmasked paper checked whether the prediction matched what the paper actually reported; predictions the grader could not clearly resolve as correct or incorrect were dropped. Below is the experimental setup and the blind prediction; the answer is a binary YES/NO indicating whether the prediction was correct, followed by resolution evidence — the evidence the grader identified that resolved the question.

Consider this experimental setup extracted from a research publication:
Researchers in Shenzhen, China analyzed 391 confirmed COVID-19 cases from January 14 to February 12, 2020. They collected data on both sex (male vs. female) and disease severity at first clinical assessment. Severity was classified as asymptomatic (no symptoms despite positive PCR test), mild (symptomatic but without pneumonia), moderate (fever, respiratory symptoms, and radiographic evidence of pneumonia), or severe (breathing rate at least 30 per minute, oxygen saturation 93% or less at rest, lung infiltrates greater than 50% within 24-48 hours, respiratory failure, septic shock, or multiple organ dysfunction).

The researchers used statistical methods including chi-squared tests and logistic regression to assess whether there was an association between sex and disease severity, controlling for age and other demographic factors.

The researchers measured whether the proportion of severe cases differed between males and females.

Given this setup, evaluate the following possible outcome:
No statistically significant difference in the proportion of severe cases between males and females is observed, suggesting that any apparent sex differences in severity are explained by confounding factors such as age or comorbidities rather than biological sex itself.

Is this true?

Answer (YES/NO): NO